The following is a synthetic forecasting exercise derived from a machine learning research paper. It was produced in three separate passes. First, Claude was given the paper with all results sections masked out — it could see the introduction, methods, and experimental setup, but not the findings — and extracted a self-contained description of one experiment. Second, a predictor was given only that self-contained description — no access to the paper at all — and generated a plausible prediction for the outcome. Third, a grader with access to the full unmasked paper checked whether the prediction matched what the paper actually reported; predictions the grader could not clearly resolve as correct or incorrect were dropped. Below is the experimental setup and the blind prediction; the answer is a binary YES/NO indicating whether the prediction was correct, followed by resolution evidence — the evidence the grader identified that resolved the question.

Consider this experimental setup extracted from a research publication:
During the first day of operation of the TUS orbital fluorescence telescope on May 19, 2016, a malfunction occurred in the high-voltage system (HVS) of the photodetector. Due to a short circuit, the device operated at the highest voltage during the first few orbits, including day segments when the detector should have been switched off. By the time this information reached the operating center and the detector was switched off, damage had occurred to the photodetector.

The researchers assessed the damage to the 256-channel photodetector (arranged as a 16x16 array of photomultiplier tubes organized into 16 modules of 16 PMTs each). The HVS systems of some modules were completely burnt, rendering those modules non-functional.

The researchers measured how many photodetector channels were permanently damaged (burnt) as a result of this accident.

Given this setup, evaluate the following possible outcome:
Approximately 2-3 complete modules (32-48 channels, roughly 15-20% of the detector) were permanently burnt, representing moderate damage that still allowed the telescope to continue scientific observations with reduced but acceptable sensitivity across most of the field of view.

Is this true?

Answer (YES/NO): NO